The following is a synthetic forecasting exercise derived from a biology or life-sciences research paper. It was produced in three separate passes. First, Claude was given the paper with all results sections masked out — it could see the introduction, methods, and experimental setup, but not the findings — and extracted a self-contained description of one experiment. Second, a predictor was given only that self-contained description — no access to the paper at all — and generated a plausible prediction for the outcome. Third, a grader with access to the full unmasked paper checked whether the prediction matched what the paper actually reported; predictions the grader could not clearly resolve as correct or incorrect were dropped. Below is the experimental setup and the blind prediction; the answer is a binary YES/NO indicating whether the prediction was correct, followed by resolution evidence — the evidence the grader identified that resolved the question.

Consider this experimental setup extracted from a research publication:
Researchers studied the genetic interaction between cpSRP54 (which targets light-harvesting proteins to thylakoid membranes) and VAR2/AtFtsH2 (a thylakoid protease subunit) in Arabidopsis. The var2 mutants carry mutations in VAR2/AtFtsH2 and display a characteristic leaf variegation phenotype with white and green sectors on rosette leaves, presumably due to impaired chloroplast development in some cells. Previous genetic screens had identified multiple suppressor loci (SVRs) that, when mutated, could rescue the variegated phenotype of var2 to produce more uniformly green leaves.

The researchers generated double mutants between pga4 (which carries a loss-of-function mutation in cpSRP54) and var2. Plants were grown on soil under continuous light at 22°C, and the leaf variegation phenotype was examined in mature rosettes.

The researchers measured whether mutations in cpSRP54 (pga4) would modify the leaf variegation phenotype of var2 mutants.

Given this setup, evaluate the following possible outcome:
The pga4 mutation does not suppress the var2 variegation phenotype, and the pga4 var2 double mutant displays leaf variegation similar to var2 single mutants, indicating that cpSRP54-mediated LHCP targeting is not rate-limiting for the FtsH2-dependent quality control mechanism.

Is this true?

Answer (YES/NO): NO